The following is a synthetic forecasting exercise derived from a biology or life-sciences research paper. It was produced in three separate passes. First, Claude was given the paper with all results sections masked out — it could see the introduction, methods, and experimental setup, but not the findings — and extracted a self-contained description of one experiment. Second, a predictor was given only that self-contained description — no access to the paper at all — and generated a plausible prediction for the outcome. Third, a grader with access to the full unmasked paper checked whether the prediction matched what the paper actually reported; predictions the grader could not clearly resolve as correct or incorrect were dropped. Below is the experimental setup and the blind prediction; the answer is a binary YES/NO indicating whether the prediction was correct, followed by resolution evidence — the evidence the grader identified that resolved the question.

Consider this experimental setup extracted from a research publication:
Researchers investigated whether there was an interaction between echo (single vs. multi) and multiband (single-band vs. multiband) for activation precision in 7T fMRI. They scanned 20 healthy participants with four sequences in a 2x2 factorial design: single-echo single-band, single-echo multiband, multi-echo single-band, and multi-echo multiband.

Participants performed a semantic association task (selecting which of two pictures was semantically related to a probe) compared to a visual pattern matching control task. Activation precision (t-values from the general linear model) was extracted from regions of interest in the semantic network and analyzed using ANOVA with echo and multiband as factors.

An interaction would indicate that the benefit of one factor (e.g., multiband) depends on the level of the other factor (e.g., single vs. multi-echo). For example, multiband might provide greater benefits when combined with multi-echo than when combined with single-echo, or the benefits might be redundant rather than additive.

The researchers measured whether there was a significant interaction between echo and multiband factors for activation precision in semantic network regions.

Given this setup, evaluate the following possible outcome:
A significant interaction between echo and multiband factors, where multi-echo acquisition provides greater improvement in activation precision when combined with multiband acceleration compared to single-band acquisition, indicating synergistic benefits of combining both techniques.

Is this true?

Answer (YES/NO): NO